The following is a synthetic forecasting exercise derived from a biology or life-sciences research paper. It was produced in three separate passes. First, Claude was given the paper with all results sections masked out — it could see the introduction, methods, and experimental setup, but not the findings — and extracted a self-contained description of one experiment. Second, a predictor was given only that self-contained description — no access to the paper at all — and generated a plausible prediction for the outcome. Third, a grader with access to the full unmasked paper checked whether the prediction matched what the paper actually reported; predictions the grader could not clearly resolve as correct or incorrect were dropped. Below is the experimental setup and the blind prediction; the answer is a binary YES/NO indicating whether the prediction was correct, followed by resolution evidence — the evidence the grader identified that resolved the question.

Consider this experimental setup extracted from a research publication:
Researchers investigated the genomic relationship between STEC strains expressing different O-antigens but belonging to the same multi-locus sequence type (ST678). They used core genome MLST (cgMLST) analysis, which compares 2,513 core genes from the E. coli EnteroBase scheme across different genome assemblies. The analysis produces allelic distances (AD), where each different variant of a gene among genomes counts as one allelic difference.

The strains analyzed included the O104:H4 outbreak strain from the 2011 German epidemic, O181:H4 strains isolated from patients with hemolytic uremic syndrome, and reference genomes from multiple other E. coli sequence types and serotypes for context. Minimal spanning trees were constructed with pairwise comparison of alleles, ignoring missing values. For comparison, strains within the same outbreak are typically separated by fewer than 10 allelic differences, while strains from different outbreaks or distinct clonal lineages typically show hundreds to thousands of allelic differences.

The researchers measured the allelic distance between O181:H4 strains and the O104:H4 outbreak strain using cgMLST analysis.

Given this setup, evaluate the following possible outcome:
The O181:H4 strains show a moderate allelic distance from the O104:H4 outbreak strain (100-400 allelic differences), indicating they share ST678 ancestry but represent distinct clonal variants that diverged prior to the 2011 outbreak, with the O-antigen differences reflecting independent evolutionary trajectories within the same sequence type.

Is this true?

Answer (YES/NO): NO